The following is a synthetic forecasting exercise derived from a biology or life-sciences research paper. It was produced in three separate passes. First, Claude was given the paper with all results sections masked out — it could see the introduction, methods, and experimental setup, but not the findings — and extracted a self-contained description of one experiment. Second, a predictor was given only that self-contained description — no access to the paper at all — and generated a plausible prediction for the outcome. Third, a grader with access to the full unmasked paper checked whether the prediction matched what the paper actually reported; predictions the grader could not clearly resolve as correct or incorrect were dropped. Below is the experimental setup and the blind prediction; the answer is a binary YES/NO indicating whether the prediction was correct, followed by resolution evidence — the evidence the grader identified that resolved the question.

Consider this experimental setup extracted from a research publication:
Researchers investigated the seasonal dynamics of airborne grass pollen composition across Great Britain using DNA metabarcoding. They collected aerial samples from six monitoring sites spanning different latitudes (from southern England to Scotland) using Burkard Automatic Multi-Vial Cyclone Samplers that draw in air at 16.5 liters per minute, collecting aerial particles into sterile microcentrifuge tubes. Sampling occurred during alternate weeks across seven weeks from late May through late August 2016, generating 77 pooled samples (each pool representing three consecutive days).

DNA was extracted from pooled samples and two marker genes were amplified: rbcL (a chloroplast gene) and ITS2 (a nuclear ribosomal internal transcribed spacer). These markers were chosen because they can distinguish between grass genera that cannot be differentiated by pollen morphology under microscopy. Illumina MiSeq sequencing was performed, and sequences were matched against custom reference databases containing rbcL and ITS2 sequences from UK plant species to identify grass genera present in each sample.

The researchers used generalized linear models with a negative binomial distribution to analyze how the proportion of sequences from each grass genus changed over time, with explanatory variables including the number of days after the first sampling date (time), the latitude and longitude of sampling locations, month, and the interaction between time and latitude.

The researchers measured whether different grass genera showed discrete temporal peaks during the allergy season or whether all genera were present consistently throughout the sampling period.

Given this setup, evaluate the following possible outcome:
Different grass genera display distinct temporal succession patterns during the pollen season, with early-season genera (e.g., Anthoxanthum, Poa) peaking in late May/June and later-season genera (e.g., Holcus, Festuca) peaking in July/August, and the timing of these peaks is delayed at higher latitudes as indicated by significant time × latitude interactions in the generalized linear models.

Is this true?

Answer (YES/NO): NO